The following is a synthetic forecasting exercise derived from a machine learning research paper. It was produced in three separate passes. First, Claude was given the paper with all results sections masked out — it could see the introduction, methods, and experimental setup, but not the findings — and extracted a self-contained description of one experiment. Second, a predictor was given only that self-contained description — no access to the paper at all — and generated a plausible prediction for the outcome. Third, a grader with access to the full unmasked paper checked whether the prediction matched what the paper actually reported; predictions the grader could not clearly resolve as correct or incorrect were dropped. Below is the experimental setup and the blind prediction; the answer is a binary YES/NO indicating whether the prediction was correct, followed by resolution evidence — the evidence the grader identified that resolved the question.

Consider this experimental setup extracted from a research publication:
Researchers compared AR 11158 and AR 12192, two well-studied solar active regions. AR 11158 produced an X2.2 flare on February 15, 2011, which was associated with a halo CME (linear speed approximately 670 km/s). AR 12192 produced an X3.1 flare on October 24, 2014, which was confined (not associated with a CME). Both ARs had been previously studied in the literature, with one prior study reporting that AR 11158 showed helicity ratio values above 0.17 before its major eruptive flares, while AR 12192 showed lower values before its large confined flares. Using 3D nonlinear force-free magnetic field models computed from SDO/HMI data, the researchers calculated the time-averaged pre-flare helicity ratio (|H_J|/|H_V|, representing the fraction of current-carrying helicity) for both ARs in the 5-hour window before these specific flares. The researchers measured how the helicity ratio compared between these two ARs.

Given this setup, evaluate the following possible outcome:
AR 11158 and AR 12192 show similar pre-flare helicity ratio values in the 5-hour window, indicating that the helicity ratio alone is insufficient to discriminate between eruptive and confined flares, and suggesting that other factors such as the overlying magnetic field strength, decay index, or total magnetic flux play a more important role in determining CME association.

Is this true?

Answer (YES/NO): NO